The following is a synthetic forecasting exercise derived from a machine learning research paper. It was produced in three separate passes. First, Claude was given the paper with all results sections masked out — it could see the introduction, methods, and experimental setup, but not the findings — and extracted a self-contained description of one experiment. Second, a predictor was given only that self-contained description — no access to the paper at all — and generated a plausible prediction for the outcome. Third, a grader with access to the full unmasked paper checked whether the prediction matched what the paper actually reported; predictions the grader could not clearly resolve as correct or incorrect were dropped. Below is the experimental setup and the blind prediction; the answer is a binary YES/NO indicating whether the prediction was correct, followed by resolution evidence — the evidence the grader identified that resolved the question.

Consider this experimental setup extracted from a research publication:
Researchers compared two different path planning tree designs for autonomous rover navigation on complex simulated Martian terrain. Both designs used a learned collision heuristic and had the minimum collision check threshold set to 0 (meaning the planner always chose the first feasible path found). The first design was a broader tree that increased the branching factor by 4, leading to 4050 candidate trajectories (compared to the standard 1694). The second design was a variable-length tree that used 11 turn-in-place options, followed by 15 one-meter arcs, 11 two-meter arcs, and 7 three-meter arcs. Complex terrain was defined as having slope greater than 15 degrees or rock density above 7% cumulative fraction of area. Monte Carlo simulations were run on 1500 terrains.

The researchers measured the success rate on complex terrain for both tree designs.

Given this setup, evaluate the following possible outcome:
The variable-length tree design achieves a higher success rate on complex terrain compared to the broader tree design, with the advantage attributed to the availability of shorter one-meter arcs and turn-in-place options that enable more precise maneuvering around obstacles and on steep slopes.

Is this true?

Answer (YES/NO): YES